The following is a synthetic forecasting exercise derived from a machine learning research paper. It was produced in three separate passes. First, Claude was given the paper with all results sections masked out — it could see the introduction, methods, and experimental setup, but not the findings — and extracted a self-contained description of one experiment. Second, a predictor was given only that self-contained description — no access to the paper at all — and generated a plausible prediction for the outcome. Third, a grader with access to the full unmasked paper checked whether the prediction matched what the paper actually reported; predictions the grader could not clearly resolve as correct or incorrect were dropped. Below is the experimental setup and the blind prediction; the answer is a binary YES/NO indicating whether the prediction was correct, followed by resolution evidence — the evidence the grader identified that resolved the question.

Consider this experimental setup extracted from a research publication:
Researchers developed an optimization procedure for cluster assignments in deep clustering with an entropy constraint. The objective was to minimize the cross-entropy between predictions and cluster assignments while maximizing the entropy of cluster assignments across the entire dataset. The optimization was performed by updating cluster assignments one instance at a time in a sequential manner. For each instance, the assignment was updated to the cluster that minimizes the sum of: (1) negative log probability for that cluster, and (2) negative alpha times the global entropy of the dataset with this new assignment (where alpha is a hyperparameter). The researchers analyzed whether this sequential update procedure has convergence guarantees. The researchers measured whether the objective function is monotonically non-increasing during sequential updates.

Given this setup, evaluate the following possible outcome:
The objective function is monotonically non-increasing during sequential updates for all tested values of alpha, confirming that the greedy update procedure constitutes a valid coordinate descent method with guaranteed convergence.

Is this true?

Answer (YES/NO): YES